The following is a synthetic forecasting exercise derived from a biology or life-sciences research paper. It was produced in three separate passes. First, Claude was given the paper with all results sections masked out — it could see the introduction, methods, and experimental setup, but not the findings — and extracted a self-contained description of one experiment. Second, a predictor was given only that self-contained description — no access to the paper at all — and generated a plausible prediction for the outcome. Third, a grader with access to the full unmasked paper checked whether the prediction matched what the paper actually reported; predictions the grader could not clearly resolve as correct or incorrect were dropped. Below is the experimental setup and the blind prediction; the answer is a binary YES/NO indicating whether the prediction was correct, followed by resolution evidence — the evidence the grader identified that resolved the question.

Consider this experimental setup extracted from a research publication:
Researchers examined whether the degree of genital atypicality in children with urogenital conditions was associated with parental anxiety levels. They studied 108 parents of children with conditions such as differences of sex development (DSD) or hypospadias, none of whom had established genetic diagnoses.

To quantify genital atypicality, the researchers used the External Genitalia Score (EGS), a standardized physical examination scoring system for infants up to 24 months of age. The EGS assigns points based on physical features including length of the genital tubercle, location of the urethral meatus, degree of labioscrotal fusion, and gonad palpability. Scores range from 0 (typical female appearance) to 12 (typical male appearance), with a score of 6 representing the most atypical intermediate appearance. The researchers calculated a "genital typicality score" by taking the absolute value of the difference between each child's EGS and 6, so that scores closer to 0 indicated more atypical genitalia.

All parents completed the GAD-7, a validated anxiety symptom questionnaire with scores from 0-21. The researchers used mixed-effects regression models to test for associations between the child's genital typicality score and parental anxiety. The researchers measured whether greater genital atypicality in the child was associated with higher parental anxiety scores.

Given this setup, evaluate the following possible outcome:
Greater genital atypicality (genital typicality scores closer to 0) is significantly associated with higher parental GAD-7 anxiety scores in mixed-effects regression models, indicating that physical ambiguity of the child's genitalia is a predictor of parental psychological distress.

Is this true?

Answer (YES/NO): NO